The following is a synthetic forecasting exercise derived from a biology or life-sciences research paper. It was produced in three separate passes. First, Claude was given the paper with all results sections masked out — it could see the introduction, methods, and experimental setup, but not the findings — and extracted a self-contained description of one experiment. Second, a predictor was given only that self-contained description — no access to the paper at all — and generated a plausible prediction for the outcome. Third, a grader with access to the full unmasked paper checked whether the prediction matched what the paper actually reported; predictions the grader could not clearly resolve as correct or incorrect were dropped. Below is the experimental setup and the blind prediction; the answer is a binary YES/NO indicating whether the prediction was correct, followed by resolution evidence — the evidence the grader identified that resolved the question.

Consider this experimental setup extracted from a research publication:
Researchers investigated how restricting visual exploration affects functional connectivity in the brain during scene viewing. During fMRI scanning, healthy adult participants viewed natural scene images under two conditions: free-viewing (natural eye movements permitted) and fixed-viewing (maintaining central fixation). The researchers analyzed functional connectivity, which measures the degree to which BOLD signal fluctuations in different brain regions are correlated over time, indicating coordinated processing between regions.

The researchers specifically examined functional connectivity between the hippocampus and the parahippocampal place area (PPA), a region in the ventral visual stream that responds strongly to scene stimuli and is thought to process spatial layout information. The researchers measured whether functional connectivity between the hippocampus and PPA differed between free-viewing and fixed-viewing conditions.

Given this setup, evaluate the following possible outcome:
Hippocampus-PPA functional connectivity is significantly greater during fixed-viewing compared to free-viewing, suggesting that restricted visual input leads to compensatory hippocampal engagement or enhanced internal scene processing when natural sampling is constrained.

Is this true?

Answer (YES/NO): NO